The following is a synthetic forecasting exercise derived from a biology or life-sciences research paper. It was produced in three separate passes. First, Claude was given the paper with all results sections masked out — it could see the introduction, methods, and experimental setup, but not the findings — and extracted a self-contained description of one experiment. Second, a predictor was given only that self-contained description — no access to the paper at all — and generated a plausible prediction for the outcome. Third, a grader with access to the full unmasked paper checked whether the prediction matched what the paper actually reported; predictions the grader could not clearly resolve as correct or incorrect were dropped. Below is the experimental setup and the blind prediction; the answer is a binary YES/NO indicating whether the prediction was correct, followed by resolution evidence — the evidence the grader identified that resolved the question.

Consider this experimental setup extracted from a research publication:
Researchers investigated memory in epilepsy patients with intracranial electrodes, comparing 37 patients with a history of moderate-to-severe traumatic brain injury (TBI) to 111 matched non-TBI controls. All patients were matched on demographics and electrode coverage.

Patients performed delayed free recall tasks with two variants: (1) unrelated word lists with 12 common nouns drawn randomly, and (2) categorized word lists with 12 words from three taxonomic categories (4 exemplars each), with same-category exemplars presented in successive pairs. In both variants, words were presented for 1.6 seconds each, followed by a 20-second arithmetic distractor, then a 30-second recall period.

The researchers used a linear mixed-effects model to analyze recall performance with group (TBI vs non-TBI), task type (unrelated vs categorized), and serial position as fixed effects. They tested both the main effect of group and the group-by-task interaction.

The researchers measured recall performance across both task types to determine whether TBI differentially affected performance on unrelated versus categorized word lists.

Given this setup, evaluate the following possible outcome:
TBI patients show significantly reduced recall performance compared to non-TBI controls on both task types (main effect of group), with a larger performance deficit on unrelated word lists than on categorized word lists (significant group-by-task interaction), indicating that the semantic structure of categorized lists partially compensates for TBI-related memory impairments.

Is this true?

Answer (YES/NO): NO